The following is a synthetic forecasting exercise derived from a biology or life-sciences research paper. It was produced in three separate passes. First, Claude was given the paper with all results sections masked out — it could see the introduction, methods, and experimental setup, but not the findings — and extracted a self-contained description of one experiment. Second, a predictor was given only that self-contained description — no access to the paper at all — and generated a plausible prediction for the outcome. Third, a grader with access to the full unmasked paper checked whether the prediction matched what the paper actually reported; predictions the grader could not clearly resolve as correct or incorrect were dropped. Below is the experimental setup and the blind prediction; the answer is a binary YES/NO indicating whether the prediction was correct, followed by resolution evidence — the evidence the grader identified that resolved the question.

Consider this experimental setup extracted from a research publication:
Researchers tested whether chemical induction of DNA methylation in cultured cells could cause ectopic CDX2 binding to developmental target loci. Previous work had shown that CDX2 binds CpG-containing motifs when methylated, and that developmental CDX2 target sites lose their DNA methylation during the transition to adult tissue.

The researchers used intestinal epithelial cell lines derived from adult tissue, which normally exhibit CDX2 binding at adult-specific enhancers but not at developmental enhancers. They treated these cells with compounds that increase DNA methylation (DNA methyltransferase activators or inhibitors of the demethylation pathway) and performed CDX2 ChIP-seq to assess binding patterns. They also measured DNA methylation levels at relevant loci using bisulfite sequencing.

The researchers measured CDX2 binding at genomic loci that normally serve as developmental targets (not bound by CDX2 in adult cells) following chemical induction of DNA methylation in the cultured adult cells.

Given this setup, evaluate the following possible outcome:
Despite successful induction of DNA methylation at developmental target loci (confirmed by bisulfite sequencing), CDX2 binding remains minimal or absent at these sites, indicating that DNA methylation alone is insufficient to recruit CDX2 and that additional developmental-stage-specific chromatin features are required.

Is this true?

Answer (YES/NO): NO